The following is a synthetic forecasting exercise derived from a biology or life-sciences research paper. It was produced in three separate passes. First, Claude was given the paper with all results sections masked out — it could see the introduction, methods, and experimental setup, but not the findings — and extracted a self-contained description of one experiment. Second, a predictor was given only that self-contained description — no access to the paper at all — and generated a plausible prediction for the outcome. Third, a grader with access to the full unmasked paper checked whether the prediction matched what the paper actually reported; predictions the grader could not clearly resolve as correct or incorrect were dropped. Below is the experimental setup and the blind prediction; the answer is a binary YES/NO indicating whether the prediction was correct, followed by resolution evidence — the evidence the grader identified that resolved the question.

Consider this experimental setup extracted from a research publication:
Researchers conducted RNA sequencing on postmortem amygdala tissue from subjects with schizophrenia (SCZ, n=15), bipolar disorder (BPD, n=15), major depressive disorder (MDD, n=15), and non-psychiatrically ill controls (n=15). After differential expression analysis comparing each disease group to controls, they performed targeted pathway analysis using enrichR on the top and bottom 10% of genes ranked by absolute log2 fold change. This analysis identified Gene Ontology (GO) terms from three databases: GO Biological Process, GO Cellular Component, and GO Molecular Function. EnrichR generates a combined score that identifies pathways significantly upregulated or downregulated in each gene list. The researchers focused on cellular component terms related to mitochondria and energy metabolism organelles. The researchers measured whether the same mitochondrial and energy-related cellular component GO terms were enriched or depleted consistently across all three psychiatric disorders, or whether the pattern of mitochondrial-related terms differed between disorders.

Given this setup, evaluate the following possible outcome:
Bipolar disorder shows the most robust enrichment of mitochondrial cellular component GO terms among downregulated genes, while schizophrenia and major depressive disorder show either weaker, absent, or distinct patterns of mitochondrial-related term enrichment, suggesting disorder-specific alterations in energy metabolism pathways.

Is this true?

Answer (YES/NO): NO